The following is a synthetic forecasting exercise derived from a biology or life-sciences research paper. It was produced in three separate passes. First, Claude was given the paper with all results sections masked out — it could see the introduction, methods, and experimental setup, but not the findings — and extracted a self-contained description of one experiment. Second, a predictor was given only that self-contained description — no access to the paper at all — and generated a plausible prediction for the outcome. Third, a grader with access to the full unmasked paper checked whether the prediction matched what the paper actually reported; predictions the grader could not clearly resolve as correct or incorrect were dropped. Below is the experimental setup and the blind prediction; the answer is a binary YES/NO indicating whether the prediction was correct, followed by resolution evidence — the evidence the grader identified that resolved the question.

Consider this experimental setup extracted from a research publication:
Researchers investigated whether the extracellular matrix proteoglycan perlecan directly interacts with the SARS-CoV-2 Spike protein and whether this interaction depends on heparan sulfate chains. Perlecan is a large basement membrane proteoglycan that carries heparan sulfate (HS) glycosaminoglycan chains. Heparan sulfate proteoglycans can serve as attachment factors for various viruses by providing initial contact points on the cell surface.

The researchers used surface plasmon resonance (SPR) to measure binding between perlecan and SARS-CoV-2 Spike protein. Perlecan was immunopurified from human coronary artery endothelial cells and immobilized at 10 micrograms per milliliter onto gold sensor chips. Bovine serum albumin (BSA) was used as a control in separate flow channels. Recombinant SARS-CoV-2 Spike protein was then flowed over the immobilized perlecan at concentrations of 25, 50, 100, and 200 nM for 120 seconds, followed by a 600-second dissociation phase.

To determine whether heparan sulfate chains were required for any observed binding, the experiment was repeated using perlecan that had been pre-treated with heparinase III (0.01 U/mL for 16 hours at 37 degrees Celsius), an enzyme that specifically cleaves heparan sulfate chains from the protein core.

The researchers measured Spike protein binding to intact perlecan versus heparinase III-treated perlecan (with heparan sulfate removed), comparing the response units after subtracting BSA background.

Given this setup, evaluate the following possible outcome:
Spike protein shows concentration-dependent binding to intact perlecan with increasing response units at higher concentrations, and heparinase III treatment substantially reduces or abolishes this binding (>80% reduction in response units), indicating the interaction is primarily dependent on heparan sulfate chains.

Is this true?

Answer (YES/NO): YES